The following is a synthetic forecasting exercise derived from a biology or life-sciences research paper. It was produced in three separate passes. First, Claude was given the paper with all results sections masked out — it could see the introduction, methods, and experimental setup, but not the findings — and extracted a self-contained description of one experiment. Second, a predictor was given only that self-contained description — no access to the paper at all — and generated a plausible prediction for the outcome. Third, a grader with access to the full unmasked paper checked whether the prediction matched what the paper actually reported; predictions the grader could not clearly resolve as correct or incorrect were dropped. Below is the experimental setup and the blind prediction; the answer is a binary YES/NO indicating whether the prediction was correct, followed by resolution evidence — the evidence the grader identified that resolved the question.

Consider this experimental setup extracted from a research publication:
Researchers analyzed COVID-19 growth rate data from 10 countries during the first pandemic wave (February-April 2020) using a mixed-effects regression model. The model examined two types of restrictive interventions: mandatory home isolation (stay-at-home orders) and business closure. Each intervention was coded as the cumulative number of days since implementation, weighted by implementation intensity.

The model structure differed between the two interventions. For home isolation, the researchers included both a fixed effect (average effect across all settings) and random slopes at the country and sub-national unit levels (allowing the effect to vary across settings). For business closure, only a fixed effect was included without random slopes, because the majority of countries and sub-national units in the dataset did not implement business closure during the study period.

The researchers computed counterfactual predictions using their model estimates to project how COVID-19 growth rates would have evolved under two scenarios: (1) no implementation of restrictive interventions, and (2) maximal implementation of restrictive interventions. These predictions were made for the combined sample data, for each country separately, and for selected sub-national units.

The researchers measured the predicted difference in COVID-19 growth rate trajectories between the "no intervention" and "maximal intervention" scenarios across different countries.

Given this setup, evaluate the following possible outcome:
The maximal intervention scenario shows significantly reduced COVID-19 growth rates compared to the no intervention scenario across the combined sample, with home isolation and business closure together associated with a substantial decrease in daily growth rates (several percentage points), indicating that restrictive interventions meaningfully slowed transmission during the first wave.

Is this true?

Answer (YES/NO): NO